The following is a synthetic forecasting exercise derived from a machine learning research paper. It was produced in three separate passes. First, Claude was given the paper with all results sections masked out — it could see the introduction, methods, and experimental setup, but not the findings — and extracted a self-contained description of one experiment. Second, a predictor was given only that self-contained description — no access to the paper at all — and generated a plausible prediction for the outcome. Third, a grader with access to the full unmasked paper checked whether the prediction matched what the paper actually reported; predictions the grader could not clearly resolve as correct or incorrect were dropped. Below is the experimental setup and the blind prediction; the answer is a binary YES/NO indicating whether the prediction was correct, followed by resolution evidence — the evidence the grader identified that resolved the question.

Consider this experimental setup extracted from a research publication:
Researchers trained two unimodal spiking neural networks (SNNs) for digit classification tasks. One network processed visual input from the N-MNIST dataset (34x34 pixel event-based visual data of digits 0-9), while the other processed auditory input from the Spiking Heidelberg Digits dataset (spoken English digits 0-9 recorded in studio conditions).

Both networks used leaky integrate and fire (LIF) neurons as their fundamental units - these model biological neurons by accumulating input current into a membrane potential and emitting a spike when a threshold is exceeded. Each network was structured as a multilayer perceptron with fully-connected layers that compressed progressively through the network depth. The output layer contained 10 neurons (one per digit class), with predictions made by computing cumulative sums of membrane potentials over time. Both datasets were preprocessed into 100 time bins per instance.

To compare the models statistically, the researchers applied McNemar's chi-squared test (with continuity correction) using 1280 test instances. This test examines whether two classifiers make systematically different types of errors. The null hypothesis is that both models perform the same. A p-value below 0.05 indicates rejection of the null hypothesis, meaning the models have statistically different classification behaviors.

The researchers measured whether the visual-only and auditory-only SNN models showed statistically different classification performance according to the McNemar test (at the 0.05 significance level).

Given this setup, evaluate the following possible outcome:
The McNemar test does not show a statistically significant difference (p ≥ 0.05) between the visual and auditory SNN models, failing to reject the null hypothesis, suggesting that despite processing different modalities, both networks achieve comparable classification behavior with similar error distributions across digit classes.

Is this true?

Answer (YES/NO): YES